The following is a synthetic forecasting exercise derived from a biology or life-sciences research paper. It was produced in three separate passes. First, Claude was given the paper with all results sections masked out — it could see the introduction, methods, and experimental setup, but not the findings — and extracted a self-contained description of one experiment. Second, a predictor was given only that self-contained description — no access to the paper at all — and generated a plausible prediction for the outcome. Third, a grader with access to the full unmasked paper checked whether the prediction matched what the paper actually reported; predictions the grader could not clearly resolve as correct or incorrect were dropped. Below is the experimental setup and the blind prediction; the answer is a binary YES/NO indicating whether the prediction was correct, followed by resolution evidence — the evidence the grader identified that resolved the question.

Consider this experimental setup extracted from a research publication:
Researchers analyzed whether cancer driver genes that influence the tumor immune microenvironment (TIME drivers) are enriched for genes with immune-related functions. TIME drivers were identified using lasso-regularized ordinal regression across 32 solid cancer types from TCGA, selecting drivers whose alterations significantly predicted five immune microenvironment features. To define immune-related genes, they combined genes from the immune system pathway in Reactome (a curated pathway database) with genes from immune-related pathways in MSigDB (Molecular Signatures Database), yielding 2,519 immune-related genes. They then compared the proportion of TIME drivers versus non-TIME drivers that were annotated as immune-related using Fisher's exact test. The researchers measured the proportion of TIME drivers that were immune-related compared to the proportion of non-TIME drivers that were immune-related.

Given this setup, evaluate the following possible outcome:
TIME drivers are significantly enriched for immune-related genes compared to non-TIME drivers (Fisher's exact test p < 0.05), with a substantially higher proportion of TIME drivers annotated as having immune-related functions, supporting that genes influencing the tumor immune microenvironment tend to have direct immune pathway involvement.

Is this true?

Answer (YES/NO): YES